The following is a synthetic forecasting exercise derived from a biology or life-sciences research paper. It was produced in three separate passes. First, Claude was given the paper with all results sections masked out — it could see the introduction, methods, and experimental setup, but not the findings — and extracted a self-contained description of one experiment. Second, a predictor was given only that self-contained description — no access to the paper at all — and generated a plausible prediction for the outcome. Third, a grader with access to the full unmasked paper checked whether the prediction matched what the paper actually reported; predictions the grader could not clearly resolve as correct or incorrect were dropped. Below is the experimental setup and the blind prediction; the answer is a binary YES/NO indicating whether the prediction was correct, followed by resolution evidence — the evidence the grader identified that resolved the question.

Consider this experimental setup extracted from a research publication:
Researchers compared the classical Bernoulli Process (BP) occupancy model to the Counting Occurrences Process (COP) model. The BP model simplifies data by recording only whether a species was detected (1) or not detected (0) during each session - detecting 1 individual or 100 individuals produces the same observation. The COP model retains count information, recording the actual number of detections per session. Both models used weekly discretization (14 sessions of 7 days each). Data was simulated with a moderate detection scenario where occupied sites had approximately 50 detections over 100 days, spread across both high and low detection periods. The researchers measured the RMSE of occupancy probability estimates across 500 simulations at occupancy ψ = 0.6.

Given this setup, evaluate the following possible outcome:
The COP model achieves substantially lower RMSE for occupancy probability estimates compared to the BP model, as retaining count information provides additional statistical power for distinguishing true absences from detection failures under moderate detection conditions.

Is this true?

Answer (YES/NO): NO